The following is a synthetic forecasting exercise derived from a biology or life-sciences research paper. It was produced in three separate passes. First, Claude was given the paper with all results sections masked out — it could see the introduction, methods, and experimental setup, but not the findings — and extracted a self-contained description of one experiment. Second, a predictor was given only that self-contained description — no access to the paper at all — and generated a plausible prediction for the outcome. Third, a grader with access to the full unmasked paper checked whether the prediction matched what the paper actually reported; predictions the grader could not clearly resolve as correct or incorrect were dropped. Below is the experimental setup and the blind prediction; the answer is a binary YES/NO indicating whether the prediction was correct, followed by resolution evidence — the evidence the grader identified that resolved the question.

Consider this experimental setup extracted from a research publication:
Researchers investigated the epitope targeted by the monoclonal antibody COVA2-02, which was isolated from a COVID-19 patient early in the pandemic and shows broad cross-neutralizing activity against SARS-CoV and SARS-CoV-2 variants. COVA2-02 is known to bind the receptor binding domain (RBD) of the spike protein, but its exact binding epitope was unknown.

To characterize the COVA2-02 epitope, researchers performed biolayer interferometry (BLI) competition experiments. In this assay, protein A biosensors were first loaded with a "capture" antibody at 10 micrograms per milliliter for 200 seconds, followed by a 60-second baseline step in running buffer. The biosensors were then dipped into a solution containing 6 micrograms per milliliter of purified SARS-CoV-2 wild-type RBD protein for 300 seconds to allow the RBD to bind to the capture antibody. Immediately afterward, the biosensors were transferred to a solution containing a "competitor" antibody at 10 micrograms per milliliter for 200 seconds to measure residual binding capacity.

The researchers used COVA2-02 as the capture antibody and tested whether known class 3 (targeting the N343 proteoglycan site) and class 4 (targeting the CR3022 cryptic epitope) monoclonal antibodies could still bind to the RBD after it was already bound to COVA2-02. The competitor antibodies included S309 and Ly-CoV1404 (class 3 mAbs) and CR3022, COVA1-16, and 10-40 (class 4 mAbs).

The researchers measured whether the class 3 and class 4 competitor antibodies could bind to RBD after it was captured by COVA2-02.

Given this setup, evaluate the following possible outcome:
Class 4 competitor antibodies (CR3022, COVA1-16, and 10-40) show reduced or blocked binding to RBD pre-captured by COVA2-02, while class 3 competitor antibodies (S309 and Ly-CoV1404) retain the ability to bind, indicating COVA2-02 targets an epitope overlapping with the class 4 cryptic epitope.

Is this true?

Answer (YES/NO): NO